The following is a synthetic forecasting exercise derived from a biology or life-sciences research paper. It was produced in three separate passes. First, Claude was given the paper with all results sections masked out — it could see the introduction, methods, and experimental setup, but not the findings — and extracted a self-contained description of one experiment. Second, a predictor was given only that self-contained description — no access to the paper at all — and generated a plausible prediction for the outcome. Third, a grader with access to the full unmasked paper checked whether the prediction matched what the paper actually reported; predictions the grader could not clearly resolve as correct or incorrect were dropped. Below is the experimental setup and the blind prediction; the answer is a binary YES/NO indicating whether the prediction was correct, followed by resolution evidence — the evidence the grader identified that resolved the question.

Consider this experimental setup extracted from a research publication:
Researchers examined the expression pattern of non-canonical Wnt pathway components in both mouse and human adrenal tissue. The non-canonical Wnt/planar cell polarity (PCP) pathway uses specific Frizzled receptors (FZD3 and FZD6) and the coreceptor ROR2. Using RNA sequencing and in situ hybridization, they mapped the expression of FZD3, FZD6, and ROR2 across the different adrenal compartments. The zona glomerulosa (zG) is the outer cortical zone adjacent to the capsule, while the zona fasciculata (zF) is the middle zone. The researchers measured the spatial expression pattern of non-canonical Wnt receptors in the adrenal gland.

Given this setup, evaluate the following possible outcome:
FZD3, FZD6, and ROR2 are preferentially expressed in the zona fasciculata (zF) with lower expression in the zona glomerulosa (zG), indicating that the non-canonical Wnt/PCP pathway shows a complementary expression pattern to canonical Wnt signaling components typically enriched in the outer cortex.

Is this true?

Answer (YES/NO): NO